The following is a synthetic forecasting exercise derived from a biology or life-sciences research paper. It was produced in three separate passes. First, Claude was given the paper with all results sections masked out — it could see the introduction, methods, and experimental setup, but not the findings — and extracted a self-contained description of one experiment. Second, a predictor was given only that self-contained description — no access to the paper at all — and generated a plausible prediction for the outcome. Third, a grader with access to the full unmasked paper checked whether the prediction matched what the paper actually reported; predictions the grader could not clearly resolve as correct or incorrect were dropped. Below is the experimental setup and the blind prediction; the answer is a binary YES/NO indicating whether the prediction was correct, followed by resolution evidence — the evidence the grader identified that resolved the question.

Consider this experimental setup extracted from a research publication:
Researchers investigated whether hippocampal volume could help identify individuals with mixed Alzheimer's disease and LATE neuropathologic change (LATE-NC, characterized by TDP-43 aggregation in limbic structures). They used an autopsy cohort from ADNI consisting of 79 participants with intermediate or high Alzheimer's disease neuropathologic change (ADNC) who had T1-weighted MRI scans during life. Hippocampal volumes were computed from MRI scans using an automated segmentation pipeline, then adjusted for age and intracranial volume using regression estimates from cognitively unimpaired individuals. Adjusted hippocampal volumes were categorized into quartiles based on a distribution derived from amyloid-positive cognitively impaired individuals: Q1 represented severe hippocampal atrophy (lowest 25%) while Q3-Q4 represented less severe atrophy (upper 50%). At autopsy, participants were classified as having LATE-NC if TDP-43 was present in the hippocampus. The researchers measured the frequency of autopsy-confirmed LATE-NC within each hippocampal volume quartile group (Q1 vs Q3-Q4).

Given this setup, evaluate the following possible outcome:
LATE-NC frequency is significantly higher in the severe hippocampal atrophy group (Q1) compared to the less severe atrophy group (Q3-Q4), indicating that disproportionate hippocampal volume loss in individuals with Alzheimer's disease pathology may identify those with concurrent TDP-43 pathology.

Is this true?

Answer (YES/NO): YES